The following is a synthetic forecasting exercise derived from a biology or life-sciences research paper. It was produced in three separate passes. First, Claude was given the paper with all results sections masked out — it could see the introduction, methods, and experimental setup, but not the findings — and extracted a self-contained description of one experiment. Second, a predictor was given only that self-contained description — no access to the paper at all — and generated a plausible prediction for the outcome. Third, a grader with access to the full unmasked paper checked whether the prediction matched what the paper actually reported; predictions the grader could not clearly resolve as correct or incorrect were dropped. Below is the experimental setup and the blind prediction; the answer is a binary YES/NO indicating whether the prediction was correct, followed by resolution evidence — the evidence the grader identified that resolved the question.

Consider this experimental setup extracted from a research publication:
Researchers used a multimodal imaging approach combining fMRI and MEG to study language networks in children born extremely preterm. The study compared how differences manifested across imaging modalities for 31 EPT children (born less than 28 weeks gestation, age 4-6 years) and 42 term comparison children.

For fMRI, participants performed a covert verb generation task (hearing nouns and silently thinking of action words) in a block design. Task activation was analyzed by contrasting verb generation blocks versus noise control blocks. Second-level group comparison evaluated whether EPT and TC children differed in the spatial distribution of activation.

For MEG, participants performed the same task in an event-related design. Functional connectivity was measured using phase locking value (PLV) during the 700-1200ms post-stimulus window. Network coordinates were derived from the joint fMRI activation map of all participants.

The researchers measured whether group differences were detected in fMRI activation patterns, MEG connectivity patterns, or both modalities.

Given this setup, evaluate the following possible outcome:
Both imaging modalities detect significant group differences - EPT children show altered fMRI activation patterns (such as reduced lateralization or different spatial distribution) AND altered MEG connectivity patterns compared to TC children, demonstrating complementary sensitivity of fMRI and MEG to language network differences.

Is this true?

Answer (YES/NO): NO